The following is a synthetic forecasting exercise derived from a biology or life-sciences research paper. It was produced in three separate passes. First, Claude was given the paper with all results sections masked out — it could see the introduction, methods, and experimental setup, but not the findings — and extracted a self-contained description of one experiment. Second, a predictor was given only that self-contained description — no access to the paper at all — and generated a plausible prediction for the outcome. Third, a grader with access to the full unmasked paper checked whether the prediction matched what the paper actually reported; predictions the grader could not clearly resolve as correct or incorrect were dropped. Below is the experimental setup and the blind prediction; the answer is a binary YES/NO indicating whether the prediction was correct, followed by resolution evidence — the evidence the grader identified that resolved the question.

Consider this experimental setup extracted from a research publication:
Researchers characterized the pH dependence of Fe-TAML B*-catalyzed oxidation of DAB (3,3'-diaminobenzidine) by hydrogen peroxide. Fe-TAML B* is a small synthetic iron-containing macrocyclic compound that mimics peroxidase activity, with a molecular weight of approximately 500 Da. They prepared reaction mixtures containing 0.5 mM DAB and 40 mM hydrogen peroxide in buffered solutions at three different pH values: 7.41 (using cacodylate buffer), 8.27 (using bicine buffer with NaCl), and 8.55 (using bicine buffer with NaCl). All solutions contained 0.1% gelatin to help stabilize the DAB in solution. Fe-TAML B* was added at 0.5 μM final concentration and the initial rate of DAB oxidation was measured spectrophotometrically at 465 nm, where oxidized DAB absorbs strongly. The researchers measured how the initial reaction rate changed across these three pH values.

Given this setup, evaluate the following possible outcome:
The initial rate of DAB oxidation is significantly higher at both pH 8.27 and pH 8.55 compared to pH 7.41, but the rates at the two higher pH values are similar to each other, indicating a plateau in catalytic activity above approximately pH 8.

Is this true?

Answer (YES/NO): NO